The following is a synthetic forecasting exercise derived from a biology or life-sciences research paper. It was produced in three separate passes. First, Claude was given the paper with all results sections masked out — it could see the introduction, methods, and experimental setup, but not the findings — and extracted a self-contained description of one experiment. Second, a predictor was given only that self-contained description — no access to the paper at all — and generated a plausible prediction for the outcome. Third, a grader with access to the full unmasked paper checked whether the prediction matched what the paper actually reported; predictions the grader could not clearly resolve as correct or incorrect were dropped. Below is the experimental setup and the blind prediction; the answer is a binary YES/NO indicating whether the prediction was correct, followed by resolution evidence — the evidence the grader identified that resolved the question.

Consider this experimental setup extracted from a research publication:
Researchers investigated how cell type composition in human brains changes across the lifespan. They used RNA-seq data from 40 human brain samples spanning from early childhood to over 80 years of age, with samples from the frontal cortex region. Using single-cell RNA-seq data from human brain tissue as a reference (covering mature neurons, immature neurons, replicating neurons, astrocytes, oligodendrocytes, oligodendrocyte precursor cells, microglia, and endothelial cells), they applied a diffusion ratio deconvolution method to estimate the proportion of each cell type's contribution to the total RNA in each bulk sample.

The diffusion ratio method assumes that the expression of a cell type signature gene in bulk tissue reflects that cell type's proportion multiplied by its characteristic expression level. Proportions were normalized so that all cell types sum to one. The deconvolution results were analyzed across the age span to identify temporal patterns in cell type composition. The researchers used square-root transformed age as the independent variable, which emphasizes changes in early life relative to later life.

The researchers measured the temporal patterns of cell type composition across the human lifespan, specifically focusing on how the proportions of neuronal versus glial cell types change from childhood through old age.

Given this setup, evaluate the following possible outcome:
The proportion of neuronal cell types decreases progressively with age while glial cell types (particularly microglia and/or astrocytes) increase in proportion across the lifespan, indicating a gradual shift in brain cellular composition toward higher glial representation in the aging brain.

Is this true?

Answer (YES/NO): NO